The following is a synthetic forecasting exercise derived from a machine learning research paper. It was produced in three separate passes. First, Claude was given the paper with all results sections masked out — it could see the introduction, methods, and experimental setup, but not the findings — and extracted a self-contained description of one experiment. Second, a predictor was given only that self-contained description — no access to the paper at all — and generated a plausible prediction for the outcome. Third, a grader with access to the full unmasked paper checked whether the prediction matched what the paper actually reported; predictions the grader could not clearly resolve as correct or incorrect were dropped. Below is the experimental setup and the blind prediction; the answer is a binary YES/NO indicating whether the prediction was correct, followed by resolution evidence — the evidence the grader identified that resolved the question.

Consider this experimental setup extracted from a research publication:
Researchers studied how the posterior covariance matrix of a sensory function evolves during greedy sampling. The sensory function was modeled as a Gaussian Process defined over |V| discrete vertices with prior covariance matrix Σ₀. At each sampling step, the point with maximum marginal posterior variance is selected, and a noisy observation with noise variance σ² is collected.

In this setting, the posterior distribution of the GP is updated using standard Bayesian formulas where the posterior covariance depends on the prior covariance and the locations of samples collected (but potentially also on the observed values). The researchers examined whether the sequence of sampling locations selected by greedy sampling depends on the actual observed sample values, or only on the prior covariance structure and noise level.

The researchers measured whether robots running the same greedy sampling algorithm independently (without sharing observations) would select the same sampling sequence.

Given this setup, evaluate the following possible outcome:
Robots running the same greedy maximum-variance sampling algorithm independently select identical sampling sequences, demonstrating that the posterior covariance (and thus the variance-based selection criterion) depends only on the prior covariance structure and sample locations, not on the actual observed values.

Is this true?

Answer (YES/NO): YES